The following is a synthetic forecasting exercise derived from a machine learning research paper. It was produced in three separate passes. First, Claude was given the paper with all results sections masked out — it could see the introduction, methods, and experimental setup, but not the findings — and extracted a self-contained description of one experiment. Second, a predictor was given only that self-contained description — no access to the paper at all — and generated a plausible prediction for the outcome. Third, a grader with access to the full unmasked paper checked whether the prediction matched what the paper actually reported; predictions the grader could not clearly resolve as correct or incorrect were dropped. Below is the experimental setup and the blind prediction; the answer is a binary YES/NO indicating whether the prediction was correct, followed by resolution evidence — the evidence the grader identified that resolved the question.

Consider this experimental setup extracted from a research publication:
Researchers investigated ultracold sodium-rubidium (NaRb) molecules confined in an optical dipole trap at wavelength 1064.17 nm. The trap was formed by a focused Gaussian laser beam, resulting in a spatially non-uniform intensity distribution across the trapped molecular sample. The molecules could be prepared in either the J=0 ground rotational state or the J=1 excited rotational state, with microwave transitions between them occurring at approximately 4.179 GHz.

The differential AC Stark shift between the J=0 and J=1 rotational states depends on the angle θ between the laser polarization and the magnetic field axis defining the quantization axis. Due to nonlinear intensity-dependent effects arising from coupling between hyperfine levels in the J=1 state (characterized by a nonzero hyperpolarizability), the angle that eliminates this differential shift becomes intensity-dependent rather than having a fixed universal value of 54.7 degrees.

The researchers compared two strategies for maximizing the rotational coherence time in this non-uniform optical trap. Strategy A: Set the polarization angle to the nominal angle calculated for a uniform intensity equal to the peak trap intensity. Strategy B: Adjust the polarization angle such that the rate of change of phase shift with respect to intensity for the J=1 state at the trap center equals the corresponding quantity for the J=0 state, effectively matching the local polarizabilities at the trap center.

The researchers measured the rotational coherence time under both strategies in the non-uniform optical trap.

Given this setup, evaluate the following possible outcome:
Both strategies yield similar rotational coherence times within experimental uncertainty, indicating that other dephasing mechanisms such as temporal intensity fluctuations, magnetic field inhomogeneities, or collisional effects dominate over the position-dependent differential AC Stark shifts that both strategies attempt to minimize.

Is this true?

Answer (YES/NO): NO